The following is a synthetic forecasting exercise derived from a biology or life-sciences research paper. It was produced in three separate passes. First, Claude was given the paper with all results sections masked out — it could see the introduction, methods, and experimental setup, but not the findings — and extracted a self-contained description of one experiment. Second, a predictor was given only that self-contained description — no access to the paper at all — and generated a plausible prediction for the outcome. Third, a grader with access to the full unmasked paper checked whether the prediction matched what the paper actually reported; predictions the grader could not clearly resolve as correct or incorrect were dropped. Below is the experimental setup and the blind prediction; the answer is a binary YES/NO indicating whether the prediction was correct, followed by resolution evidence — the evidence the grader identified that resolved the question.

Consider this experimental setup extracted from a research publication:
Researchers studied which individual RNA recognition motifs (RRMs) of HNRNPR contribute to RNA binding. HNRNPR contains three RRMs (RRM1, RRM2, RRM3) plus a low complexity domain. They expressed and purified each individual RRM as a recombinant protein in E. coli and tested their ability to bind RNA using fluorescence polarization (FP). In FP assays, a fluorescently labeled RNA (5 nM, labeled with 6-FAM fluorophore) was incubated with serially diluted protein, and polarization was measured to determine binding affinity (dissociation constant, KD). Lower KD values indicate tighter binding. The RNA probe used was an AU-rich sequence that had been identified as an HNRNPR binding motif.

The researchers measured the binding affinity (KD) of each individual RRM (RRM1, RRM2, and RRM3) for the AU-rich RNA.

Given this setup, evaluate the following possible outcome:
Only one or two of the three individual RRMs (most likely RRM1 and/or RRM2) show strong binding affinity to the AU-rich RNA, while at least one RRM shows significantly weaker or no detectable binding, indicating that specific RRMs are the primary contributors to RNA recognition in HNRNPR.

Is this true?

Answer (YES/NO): NO